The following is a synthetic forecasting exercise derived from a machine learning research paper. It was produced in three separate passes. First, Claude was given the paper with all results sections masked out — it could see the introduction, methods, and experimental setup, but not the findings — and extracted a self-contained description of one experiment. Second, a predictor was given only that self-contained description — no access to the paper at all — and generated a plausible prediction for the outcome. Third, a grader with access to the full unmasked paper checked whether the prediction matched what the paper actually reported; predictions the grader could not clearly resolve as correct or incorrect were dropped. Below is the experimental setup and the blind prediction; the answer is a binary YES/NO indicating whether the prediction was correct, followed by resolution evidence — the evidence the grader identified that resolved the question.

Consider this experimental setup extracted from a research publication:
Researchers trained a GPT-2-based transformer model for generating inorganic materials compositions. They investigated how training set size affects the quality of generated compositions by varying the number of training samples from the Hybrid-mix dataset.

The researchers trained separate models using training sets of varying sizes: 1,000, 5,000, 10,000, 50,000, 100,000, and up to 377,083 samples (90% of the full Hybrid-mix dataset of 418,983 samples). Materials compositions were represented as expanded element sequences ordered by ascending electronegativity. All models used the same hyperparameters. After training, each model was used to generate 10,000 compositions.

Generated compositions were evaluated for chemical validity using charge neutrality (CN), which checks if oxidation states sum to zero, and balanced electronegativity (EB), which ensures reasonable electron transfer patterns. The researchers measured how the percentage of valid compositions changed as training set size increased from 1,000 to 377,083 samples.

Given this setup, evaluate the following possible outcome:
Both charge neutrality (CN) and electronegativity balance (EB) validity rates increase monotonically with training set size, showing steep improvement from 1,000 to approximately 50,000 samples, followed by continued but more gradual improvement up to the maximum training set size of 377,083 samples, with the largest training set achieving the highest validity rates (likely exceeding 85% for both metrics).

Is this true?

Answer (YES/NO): NO